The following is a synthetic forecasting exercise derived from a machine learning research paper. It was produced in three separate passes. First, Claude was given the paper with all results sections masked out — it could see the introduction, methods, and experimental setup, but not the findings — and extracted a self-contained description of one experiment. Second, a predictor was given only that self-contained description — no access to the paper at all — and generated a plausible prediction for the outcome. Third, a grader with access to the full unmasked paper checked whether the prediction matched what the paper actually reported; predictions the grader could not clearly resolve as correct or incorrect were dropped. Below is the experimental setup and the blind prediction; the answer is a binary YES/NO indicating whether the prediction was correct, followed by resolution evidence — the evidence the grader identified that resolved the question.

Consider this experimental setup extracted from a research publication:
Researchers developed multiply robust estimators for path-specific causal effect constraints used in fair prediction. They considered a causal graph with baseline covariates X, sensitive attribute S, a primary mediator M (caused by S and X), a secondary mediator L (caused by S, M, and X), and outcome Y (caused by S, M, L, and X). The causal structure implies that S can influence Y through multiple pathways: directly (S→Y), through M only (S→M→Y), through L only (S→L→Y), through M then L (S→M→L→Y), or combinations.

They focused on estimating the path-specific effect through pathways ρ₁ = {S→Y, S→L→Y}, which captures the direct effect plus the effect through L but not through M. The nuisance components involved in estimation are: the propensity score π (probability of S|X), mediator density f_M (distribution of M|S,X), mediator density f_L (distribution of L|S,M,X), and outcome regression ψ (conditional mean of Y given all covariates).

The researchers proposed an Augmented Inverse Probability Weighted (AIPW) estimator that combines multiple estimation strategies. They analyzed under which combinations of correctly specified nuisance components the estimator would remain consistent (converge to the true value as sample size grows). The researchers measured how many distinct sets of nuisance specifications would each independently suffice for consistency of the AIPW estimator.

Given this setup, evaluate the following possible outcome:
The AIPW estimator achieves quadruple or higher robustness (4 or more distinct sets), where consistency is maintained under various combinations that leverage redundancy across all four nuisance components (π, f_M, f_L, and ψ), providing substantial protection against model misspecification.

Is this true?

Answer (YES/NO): NO